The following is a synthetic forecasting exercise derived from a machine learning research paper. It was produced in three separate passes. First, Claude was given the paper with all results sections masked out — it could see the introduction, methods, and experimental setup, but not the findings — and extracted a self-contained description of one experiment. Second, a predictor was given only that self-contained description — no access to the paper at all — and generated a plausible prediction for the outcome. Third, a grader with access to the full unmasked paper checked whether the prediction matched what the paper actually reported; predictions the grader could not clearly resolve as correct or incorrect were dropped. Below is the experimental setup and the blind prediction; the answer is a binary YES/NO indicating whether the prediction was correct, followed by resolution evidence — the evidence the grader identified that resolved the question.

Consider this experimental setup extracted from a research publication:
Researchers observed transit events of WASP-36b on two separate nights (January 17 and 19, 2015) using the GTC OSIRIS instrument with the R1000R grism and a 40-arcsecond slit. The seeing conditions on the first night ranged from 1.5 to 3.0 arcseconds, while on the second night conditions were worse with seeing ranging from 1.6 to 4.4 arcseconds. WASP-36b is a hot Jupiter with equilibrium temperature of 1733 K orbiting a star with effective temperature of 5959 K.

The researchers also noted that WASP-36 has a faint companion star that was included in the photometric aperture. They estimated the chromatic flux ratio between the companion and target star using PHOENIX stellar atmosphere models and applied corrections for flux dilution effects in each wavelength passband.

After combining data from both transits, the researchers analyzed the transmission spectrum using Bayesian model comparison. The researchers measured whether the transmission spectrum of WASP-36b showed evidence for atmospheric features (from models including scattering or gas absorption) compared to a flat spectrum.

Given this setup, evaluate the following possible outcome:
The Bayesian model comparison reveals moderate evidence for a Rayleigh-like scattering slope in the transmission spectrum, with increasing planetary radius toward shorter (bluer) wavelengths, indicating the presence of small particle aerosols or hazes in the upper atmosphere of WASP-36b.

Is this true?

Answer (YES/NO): NO